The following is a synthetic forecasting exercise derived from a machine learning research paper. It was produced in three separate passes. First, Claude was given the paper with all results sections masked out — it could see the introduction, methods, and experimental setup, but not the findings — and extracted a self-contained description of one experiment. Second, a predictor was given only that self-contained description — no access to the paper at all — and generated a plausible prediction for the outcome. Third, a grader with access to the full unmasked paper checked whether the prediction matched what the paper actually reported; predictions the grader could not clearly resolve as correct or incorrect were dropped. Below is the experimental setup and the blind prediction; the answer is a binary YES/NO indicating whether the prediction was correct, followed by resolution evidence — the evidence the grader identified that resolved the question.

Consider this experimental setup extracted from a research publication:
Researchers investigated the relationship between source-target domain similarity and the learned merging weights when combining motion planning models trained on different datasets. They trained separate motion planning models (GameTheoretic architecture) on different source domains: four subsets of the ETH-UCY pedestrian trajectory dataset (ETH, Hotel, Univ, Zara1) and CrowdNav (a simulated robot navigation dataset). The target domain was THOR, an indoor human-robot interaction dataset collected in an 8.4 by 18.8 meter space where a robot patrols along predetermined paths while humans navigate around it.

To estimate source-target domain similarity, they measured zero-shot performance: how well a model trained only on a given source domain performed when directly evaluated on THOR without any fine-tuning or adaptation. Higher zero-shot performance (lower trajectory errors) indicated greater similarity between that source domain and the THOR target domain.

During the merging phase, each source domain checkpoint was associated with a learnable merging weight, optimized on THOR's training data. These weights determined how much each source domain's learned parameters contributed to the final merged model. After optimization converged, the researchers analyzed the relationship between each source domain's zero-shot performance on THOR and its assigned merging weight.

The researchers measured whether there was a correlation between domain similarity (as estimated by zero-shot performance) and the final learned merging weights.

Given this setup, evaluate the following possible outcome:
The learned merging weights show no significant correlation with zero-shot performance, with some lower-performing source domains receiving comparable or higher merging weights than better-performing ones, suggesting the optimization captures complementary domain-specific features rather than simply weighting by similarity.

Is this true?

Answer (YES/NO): NO